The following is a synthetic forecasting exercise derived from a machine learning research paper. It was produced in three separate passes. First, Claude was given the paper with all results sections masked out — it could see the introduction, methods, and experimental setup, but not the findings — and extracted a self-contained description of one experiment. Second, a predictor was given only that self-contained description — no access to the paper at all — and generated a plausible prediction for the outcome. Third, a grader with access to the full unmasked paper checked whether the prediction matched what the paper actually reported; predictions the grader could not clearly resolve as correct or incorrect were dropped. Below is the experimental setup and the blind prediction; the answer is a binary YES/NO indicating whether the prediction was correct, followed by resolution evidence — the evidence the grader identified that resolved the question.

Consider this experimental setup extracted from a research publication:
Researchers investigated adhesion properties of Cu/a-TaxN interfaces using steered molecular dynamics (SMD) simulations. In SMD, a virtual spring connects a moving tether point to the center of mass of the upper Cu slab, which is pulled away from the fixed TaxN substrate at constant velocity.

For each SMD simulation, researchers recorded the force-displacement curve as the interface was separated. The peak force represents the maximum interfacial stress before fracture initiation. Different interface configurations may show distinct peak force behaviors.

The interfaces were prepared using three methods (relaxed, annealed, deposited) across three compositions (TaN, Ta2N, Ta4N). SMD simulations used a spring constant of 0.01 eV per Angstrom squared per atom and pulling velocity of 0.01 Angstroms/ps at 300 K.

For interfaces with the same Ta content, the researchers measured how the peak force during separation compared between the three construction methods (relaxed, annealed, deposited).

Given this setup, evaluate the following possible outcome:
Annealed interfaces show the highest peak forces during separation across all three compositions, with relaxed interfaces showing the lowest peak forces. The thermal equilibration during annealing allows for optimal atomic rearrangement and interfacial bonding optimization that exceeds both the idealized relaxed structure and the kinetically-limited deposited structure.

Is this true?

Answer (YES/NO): NO